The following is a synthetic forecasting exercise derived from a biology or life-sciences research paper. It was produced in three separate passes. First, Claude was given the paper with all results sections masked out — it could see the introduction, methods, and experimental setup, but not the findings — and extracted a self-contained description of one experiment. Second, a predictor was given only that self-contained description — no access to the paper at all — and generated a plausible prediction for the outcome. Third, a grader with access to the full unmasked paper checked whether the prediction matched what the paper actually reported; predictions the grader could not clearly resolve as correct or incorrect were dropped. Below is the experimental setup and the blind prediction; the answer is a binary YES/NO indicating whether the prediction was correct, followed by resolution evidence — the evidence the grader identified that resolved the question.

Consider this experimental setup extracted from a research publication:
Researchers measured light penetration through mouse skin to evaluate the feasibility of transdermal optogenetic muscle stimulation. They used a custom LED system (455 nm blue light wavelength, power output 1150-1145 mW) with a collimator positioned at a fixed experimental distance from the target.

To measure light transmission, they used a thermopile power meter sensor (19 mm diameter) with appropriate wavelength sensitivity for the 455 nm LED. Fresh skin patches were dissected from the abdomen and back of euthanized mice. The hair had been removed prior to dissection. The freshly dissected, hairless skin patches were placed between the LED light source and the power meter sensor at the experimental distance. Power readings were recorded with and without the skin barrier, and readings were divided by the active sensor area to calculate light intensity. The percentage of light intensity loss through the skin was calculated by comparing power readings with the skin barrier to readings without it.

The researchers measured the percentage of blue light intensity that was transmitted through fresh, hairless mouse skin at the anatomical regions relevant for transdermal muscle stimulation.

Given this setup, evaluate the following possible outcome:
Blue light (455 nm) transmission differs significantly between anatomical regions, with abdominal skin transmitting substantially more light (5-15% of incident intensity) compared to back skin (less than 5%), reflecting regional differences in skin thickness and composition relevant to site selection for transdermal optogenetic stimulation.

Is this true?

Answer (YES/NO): NO